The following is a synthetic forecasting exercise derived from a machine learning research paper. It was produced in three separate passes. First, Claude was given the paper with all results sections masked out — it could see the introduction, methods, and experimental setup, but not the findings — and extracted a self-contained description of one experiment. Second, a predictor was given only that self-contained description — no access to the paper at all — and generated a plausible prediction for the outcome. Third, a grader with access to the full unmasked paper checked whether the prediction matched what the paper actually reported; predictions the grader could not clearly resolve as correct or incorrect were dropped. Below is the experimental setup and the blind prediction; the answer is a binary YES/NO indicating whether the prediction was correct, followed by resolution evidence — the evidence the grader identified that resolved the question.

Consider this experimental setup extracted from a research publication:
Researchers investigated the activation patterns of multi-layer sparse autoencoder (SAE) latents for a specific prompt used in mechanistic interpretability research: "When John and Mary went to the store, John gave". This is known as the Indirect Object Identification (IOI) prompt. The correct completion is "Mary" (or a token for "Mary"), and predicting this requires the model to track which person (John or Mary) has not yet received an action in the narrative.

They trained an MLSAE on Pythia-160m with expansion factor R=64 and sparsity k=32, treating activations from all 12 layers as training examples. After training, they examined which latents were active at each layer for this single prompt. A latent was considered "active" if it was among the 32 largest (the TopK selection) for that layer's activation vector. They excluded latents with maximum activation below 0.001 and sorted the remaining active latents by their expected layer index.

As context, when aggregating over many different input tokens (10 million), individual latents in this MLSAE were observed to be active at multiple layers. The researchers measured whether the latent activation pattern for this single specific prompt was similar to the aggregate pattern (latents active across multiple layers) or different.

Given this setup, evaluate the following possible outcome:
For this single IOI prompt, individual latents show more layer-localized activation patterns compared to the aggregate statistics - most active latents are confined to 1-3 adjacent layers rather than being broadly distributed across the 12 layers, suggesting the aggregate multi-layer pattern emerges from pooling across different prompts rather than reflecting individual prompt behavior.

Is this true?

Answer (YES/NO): YES